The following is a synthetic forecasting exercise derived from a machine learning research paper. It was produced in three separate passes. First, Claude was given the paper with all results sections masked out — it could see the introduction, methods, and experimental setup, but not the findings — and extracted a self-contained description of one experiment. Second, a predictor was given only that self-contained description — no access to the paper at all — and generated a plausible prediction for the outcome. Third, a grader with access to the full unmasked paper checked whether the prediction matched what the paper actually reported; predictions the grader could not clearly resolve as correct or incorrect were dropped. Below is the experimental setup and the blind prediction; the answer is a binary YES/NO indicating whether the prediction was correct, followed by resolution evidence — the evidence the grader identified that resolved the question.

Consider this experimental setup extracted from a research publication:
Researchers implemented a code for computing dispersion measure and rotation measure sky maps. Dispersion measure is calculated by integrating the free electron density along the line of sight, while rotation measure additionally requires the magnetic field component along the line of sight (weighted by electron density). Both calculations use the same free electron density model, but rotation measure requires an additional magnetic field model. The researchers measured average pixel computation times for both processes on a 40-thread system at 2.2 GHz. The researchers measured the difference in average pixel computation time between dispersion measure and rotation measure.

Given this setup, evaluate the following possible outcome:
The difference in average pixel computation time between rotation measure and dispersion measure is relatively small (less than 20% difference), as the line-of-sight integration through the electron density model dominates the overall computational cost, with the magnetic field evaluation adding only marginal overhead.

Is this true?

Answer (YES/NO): NO